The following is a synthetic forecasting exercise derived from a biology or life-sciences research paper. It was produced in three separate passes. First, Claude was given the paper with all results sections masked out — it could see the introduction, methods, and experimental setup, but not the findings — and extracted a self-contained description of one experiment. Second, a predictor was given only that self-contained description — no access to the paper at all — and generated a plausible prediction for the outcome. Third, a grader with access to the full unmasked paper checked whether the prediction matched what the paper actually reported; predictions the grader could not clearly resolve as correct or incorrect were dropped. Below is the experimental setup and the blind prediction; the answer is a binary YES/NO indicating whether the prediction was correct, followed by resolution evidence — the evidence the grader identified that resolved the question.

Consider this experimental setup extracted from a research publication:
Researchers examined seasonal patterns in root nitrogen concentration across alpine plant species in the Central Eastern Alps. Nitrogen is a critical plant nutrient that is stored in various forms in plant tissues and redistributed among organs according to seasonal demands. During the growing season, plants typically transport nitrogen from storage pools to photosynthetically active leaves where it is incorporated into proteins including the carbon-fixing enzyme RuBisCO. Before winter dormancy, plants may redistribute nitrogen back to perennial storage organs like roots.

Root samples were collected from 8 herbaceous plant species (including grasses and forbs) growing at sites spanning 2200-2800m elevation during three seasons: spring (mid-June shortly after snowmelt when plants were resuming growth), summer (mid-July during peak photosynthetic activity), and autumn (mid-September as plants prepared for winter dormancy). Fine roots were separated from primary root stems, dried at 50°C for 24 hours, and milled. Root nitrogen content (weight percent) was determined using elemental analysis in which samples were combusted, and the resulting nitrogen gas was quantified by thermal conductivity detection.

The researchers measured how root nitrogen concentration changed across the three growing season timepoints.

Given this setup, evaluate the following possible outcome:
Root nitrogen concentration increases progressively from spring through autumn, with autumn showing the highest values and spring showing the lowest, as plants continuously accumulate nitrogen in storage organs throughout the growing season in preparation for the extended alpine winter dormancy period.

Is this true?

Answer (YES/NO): NO